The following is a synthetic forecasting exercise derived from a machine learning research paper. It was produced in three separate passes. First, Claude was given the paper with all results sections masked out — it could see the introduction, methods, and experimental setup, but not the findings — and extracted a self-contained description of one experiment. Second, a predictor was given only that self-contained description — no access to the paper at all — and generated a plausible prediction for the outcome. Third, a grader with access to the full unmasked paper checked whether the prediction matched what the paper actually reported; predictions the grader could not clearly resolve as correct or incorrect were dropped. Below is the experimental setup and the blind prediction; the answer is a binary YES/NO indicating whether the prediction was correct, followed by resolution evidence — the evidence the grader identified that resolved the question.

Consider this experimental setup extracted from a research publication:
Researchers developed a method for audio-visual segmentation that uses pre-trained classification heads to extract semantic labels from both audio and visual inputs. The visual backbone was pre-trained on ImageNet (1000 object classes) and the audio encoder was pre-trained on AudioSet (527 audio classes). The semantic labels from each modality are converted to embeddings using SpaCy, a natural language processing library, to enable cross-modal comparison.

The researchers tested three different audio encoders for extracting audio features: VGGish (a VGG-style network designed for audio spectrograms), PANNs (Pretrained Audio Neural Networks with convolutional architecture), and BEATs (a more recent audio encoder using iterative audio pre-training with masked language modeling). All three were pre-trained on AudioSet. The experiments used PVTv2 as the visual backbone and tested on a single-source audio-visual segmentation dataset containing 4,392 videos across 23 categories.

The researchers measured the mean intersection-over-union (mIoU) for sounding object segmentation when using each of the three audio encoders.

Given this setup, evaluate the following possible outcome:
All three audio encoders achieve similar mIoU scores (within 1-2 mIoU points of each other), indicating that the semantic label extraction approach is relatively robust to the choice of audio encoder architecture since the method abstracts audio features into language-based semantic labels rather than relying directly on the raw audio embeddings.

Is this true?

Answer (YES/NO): YES